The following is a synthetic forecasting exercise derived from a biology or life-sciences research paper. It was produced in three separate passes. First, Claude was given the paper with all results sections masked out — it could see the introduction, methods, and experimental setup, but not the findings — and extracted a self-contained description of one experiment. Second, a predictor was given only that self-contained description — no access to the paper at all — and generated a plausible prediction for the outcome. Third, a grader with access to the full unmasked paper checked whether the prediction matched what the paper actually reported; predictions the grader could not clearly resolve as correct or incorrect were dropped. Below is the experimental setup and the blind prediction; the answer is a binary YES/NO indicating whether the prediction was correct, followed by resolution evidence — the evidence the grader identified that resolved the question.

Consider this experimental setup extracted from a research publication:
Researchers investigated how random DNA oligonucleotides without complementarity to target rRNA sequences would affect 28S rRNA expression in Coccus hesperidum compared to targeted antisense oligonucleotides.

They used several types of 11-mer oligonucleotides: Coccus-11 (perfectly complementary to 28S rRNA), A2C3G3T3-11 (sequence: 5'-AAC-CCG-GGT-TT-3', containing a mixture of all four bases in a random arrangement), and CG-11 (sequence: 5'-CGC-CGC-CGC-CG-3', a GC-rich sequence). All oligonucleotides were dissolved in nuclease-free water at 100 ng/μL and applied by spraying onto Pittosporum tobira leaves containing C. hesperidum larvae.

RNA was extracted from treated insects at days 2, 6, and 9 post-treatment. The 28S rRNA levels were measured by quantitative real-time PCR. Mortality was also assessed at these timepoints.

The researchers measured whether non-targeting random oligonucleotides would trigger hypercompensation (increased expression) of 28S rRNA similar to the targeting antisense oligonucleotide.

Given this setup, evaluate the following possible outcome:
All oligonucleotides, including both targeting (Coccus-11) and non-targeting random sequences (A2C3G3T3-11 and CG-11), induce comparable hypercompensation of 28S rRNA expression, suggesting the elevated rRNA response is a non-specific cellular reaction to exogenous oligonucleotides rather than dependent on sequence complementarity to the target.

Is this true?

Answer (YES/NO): NO